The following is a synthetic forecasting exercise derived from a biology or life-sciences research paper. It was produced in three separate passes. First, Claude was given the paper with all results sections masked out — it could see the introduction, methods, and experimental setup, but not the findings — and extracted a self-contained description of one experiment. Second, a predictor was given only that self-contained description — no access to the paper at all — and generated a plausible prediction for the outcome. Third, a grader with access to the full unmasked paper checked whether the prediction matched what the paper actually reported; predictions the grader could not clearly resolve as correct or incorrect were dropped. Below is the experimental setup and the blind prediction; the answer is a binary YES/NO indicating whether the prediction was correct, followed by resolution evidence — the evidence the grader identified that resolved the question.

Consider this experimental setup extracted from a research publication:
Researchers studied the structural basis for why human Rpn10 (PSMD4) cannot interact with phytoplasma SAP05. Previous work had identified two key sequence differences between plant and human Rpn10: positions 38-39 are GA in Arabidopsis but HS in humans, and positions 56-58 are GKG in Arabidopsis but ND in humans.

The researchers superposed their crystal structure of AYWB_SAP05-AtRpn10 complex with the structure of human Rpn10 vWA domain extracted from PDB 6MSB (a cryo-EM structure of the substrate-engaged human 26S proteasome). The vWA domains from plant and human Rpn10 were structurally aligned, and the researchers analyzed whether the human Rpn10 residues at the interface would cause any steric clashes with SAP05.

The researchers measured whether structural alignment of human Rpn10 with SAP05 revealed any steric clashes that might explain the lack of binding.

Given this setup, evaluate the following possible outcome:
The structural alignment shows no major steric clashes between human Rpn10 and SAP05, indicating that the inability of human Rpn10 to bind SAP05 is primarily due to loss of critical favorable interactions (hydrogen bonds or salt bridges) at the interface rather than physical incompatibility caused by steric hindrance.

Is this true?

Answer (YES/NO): NO